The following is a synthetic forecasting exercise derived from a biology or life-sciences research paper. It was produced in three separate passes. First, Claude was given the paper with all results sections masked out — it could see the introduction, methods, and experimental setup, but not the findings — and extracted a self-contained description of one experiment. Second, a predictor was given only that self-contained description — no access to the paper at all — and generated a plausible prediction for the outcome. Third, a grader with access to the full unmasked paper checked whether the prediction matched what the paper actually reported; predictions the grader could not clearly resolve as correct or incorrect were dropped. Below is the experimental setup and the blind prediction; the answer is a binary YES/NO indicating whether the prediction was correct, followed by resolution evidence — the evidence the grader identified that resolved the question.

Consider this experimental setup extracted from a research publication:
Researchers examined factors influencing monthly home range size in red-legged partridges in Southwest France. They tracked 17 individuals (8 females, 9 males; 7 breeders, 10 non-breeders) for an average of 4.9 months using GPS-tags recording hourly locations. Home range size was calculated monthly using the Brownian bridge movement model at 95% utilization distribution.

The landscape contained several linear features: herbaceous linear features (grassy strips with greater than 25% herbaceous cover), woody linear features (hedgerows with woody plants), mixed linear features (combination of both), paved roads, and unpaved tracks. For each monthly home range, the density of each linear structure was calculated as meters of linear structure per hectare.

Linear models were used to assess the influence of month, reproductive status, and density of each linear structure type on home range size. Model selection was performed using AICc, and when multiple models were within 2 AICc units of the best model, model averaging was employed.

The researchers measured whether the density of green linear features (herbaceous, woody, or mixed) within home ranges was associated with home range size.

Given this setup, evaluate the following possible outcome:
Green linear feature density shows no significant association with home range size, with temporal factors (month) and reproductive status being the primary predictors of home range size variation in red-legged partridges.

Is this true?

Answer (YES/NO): NO